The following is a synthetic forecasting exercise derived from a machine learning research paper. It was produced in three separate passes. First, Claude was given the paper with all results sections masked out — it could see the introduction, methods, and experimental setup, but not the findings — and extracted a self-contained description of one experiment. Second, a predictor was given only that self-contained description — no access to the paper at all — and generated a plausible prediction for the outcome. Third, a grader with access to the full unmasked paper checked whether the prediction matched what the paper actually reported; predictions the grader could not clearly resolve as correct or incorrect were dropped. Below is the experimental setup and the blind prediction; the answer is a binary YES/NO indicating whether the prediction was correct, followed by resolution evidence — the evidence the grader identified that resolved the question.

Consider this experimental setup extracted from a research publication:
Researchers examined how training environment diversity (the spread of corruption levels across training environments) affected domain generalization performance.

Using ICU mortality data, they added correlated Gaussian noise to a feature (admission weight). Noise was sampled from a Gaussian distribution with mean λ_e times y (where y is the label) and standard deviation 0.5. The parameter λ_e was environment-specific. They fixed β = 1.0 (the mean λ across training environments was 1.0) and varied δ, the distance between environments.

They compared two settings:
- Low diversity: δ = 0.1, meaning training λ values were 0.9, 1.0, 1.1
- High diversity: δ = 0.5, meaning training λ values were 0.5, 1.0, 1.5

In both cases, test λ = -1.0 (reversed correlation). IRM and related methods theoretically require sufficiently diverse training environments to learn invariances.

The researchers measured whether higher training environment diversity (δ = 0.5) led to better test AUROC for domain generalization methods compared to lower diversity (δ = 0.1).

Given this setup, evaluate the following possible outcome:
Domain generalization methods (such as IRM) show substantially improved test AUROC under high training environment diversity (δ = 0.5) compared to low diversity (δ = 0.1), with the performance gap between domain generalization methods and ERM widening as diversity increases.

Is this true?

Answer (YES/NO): NO